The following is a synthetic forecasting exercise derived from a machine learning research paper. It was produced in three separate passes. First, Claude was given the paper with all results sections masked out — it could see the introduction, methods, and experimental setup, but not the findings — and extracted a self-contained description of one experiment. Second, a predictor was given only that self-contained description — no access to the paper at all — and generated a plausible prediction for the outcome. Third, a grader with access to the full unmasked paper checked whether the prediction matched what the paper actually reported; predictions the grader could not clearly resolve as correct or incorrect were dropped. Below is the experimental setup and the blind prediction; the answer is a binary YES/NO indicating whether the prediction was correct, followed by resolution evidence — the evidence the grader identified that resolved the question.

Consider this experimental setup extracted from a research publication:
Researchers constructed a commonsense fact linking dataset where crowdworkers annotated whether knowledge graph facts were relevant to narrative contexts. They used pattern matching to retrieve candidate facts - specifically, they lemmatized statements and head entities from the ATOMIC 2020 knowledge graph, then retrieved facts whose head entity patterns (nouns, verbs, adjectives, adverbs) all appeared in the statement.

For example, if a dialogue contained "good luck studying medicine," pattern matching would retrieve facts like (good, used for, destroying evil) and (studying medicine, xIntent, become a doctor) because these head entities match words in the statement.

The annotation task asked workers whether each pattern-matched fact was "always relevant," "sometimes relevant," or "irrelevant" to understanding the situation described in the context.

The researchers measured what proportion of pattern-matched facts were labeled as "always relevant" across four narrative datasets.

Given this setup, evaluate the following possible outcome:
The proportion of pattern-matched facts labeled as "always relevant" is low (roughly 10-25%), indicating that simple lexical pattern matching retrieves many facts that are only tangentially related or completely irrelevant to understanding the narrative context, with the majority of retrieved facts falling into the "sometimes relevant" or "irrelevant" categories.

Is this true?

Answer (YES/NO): NO